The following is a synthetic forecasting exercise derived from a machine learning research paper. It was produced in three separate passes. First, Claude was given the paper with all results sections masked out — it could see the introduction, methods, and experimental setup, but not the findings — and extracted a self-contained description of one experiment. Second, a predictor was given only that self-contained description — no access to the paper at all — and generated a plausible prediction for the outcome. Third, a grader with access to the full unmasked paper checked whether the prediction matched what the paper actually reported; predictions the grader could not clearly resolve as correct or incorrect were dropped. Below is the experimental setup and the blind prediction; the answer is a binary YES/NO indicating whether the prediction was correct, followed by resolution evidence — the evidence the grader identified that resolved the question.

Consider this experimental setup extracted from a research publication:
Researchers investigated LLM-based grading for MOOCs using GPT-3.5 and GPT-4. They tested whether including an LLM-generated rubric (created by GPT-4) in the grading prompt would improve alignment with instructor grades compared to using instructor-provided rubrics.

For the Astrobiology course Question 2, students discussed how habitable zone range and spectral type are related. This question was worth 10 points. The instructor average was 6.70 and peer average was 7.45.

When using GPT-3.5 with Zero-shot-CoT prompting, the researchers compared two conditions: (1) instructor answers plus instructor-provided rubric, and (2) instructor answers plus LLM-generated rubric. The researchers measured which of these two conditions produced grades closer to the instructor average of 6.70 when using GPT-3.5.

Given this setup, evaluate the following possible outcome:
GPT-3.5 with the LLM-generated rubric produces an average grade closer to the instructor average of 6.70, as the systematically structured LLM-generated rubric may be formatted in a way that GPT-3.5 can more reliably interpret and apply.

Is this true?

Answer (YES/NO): NO